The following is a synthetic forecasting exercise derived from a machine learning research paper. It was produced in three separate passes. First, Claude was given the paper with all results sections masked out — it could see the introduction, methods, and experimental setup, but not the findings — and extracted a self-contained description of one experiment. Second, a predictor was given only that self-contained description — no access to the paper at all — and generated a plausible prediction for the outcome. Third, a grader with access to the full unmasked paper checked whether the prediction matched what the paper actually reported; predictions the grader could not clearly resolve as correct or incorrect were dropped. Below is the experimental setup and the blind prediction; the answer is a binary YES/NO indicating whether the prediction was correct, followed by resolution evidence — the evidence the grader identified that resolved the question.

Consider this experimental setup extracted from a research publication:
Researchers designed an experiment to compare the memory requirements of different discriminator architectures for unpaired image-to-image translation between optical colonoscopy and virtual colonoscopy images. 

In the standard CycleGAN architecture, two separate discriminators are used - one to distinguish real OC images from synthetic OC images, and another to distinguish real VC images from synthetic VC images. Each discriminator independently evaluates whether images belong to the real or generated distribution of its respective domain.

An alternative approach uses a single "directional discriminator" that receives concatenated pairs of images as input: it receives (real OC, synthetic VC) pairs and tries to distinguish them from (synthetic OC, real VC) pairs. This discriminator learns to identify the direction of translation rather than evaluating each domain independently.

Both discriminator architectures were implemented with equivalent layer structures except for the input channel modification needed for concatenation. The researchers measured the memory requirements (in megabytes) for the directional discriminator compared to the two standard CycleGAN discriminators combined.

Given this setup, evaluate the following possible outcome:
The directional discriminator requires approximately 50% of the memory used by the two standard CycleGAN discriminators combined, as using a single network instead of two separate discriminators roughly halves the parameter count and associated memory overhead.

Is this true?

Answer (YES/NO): NO